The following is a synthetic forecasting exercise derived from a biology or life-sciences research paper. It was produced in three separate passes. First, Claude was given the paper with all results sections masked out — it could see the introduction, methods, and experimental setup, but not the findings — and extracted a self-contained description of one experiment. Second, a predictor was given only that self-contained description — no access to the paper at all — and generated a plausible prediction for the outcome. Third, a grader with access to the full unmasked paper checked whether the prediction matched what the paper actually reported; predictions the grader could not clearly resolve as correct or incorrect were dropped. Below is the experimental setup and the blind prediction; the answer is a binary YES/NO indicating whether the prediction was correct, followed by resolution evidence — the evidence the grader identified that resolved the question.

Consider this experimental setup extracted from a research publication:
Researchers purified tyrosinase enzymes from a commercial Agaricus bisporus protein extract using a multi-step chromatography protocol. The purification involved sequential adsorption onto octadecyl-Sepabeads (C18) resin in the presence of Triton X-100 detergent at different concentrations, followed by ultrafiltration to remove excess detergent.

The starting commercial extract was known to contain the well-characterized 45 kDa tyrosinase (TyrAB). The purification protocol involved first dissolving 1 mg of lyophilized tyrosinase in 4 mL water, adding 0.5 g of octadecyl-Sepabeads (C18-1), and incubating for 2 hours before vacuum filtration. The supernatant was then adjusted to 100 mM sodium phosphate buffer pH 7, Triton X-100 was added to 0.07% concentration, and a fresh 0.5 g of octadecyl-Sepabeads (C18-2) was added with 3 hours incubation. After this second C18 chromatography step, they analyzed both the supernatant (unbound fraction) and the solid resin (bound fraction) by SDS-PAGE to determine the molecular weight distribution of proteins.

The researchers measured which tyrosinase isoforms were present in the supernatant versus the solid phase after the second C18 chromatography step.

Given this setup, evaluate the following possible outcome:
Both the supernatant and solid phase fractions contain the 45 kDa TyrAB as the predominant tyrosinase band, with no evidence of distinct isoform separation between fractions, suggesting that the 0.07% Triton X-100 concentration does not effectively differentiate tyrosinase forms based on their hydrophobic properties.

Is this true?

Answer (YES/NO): NO